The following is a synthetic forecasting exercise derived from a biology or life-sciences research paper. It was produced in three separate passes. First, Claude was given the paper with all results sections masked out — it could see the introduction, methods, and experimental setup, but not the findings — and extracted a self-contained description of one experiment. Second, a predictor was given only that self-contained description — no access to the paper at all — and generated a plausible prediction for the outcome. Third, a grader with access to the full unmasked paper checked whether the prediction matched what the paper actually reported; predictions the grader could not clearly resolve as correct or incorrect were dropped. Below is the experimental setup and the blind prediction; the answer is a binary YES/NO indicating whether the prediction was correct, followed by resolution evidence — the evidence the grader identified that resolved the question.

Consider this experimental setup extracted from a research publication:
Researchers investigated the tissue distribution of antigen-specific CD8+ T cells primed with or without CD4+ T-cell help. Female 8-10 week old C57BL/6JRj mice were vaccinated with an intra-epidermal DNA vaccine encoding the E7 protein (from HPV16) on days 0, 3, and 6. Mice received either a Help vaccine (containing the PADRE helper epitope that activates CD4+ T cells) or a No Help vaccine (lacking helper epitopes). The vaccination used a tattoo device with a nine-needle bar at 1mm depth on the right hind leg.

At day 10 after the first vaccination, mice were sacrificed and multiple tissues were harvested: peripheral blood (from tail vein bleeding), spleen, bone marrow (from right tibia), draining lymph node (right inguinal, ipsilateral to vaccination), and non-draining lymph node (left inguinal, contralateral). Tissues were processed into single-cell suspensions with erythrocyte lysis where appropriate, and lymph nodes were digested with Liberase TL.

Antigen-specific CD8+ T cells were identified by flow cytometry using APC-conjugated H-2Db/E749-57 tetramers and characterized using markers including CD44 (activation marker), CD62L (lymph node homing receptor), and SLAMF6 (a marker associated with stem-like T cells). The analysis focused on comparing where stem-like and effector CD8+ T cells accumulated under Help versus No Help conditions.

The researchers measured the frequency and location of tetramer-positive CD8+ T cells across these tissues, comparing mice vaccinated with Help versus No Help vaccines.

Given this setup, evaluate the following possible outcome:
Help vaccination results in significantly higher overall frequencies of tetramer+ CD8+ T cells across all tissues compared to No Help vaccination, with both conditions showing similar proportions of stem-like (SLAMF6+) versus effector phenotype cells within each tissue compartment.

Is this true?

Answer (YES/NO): NO